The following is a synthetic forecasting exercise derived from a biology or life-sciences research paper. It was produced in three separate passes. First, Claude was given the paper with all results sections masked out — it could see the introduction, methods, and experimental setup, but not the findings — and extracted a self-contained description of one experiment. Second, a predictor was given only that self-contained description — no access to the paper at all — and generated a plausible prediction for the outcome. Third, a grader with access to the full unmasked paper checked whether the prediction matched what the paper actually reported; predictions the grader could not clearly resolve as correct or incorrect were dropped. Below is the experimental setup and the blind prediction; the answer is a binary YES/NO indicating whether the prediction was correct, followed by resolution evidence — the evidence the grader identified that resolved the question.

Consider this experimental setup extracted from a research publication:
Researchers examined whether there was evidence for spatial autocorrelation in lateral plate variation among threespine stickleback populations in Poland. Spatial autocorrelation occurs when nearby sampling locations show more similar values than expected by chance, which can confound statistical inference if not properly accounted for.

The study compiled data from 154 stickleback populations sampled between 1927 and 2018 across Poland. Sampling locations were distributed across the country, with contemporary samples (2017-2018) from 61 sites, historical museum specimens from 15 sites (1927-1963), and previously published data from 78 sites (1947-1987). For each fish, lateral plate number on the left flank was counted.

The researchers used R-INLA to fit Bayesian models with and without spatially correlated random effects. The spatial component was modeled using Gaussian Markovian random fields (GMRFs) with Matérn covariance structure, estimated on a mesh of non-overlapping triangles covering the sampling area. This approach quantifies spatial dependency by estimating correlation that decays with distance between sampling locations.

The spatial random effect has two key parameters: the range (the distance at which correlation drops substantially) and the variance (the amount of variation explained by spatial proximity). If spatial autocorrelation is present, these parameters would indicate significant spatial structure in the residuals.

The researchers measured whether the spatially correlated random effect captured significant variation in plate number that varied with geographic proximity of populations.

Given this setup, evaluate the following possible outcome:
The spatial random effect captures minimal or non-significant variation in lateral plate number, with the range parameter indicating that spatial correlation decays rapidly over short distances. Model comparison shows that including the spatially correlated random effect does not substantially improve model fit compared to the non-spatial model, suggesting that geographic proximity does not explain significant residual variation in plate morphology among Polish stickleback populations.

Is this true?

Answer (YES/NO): NO